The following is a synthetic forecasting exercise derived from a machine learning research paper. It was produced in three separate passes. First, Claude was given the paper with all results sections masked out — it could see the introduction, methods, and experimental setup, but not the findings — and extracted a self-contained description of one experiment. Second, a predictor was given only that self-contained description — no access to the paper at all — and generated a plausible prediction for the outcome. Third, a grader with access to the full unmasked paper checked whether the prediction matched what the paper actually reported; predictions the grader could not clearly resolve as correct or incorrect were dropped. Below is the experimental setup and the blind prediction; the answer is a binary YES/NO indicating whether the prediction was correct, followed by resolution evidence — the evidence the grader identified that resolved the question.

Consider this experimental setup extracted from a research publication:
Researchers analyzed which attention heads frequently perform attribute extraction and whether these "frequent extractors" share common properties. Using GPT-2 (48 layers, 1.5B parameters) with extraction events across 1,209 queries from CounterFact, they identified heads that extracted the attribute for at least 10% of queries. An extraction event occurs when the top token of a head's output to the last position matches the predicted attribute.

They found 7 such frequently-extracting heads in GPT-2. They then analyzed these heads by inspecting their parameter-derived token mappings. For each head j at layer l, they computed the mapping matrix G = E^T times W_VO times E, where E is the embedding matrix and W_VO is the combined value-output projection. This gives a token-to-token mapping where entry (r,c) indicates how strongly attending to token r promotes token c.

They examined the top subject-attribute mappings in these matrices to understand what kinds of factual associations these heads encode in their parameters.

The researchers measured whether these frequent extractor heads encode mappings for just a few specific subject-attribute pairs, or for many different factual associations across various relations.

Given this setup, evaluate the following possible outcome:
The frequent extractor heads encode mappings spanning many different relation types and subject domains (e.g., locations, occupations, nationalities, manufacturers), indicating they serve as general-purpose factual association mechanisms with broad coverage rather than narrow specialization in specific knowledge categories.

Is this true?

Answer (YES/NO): YES